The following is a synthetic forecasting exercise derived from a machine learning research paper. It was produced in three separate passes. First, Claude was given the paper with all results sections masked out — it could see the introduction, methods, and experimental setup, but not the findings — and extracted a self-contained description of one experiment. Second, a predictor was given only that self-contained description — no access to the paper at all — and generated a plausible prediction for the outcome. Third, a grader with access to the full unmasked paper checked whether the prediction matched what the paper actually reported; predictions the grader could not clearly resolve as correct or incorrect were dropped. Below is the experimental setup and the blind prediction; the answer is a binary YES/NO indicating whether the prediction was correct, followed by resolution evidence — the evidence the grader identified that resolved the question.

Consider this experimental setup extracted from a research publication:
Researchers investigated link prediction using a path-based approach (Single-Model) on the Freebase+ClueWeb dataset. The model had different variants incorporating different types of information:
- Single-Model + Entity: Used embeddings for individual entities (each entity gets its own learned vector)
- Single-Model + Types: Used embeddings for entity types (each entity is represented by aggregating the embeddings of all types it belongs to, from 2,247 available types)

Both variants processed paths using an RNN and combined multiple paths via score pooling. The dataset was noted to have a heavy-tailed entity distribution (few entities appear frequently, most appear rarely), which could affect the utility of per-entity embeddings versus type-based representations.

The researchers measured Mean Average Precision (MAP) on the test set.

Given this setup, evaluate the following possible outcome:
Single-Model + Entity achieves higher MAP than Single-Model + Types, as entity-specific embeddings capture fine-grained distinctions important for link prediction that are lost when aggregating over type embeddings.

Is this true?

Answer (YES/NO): NO